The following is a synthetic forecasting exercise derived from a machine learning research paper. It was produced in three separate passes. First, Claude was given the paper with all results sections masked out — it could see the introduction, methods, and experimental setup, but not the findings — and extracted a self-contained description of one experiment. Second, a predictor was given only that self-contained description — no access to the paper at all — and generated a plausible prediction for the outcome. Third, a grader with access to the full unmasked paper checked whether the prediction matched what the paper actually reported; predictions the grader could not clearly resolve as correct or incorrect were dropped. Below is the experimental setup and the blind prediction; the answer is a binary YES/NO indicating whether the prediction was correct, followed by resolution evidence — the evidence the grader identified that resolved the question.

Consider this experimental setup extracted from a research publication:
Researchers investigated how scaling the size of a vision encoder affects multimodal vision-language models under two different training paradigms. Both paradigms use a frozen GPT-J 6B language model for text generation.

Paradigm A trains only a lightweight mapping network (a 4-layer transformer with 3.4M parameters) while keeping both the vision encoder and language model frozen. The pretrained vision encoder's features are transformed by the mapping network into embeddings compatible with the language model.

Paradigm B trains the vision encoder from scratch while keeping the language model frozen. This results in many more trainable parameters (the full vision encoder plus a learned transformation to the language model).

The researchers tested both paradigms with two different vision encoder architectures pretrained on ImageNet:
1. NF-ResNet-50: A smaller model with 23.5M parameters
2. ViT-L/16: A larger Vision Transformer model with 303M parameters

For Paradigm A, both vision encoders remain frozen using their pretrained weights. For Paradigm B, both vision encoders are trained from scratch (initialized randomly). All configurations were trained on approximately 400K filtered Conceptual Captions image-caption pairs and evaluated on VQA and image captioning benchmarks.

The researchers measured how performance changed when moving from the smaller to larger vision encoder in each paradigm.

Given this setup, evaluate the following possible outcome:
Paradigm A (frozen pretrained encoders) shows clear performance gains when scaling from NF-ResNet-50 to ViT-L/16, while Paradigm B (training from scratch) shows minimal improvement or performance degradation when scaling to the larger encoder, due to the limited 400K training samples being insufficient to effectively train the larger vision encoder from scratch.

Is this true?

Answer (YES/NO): YES